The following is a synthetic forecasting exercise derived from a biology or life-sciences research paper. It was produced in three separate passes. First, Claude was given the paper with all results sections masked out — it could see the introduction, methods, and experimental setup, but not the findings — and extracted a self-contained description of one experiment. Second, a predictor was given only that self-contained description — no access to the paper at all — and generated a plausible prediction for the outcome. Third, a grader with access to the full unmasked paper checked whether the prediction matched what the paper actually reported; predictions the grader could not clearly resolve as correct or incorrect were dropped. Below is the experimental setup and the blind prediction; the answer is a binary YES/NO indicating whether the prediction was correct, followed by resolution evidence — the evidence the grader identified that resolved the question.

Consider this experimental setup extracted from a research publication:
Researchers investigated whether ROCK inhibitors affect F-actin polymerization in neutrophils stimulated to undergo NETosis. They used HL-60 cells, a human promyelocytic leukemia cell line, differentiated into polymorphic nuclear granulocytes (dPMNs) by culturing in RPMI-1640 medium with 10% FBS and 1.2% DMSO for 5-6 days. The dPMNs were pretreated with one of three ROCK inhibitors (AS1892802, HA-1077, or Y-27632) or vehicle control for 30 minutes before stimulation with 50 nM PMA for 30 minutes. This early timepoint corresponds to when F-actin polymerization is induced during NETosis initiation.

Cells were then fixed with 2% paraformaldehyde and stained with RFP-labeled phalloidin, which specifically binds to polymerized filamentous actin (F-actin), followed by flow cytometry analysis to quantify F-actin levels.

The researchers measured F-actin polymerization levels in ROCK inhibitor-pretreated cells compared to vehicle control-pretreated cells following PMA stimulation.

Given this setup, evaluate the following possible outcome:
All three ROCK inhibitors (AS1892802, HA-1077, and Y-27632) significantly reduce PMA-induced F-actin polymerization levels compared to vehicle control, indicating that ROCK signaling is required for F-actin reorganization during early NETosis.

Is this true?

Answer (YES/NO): YES